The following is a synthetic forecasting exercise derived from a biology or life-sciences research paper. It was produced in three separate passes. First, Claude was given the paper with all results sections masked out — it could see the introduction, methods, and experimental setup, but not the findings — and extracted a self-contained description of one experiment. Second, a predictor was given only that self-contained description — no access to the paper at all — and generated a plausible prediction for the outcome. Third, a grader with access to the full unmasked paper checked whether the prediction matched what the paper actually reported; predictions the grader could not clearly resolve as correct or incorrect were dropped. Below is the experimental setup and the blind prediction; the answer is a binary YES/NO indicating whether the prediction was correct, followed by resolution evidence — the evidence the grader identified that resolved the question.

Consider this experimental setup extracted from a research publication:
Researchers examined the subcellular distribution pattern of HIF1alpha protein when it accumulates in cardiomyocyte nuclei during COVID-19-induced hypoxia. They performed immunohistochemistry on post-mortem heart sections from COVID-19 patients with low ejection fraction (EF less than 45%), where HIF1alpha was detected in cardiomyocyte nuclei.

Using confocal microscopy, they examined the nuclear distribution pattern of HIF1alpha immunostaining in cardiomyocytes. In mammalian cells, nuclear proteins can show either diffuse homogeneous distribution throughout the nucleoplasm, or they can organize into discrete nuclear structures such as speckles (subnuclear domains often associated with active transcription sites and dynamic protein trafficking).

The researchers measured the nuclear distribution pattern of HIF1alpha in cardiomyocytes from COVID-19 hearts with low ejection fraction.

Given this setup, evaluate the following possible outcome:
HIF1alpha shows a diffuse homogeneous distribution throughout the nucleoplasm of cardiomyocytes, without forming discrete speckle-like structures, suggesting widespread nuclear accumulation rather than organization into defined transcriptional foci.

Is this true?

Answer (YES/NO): NO